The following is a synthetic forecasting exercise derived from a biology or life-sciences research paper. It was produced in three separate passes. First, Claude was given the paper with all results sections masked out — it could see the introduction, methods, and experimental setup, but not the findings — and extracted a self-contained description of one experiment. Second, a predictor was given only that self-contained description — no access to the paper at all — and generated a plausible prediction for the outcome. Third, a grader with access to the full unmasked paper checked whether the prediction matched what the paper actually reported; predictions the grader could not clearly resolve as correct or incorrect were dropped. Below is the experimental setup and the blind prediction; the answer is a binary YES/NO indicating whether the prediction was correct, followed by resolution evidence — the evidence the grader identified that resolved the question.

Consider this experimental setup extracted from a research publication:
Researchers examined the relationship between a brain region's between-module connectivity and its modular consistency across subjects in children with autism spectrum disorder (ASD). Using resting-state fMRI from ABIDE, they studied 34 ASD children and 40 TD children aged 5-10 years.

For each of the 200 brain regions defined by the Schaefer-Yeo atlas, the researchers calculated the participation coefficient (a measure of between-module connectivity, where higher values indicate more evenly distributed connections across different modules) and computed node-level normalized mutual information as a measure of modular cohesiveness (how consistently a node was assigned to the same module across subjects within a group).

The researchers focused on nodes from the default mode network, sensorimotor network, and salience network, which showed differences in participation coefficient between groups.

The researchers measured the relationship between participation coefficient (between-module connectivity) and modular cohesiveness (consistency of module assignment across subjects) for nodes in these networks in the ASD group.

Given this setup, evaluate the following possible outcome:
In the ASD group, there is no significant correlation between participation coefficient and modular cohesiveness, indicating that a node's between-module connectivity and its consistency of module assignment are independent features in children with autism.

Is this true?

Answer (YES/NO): NO